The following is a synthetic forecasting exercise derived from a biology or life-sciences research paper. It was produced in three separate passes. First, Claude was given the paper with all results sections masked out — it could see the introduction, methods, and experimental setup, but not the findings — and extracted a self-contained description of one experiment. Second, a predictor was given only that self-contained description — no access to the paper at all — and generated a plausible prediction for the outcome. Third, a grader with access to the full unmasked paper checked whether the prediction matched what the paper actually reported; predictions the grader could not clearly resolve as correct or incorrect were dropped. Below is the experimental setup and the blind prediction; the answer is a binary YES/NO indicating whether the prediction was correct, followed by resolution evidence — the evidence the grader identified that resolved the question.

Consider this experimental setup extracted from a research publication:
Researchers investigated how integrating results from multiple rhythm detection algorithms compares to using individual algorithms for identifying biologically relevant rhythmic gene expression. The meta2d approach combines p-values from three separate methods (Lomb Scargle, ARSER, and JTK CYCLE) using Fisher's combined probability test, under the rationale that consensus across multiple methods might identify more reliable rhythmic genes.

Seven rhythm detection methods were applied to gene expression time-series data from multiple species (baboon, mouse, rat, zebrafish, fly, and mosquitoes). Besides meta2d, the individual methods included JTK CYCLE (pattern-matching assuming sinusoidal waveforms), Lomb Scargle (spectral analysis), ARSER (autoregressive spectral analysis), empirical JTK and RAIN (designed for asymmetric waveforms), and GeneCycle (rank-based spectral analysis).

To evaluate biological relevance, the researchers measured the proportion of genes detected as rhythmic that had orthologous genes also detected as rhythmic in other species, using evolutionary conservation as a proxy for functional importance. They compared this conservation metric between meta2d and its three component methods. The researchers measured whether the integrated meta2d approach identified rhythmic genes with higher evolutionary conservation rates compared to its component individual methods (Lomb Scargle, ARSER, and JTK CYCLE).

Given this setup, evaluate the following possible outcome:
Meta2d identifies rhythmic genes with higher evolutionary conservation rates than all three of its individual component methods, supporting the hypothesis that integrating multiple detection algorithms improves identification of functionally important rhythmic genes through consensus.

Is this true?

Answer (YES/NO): NO